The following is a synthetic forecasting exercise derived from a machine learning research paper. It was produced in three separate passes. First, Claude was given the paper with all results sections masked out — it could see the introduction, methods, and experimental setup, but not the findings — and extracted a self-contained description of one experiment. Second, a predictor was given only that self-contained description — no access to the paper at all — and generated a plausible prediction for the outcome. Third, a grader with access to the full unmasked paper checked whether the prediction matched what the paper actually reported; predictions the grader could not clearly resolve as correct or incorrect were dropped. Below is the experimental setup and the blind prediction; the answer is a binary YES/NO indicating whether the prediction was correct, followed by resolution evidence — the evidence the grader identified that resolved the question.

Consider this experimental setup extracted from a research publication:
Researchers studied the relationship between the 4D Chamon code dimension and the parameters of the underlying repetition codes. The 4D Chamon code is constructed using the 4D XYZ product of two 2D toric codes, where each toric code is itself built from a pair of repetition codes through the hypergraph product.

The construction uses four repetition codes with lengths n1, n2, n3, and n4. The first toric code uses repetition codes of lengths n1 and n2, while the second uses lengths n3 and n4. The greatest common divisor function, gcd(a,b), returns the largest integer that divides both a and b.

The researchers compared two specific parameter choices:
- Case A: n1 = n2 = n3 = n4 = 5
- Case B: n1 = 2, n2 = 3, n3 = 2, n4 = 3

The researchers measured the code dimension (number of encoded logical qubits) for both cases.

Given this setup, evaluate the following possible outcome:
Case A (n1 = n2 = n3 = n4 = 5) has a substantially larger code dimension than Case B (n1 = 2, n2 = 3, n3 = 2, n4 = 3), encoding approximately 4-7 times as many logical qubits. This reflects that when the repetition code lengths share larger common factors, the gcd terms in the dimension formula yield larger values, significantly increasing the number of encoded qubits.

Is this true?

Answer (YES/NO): NO